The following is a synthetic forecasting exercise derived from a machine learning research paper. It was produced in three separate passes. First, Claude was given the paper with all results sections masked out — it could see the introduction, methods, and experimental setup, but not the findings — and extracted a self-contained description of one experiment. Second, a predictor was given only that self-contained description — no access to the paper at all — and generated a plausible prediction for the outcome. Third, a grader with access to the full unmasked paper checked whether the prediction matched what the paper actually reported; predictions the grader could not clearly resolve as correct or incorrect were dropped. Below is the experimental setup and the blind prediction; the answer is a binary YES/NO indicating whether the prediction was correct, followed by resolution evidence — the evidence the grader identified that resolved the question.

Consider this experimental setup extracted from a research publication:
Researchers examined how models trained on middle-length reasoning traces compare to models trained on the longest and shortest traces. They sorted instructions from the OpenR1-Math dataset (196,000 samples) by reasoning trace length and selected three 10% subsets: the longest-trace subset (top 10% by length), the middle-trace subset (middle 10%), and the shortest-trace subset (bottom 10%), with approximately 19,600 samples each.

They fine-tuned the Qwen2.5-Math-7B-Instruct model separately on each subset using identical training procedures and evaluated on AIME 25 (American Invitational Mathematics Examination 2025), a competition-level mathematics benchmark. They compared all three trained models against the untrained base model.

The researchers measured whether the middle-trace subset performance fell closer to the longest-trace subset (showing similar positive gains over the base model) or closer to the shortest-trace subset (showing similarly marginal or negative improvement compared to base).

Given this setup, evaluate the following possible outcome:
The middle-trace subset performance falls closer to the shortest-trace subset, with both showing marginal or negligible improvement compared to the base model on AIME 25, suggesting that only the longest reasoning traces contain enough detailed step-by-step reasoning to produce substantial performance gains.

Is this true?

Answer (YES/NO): NO